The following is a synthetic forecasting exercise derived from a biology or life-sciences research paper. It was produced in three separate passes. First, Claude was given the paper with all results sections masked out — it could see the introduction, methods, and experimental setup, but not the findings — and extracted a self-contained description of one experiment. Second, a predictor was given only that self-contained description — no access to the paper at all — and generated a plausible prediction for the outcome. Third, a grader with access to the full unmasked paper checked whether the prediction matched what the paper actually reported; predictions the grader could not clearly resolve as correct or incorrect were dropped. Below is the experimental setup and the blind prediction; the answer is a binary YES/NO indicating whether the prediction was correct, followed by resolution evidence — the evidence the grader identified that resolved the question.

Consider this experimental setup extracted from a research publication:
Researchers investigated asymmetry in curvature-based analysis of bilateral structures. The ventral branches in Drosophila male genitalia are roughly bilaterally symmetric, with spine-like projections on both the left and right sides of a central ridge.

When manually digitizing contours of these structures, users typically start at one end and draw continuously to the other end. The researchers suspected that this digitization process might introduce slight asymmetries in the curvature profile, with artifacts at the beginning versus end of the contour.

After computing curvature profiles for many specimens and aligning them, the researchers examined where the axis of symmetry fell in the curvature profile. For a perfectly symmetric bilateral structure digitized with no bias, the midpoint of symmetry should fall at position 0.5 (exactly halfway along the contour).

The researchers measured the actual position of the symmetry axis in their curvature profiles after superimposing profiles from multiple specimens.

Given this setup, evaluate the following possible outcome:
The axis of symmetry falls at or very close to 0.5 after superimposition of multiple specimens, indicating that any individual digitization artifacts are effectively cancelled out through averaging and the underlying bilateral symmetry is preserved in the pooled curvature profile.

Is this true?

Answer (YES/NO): NO